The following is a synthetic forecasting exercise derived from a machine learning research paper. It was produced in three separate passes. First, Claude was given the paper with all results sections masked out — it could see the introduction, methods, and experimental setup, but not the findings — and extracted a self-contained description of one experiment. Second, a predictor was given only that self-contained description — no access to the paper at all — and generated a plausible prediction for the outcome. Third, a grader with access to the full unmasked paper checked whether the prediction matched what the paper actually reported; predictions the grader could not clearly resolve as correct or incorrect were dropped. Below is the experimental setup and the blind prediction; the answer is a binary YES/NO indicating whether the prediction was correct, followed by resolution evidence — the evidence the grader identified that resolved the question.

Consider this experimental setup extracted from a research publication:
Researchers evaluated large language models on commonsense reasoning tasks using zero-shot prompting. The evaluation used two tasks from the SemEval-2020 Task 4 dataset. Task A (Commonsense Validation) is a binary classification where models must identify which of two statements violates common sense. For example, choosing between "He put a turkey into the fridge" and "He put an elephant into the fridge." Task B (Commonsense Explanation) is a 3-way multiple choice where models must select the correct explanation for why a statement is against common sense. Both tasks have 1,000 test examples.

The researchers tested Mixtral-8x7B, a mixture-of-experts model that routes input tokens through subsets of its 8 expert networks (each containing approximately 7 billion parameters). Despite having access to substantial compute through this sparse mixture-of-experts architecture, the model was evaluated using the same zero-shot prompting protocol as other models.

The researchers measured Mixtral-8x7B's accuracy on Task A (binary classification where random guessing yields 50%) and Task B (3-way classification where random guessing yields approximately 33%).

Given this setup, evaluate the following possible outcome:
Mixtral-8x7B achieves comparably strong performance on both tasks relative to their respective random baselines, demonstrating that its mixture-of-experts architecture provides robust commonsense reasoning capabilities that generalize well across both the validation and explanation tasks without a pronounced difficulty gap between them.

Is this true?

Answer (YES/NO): NO